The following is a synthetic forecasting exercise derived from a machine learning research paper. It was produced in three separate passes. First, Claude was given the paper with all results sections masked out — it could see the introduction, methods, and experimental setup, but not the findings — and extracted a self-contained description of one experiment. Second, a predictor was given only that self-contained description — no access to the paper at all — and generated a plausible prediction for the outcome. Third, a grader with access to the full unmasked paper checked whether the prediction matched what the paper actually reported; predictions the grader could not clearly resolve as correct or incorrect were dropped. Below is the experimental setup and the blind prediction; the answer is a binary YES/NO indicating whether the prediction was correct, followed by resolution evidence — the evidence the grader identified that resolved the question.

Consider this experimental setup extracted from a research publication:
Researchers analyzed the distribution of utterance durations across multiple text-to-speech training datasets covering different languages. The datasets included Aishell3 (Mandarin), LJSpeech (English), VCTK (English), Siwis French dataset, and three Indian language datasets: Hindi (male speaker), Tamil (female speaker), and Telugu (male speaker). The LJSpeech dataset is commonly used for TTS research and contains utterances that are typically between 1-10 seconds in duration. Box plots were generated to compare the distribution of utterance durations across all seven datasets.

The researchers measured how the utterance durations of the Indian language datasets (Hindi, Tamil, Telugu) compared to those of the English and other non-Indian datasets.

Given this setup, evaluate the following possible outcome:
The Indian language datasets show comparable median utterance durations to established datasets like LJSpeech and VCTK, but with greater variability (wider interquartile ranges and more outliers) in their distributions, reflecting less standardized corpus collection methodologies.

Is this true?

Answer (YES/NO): NO